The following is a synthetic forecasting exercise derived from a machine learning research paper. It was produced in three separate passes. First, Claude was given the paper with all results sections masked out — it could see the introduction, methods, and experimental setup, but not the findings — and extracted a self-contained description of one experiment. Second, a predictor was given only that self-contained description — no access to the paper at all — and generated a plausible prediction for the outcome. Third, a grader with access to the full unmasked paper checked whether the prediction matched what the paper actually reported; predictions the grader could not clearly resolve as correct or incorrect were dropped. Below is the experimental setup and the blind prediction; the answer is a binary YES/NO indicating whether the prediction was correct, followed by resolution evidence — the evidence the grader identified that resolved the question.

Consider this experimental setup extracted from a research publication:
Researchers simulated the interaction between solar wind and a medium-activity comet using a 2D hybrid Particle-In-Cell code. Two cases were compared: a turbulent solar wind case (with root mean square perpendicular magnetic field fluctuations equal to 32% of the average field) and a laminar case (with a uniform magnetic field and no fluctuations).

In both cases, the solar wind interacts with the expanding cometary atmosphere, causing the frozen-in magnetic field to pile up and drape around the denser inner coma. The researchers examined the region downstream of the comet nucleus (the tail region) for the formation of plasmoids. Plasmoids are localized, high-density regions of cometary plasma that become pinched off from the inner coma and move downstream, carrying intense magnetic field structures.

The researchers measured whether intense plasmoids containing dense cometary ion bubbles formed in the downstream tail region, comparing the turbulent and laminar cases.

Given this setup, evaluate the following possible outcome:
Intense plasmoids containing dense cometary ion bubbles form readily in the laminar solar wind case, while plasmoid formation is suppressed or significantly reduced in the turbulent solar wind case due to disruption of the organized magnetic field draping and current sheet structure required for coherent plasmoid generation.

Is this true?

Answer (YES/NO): NO